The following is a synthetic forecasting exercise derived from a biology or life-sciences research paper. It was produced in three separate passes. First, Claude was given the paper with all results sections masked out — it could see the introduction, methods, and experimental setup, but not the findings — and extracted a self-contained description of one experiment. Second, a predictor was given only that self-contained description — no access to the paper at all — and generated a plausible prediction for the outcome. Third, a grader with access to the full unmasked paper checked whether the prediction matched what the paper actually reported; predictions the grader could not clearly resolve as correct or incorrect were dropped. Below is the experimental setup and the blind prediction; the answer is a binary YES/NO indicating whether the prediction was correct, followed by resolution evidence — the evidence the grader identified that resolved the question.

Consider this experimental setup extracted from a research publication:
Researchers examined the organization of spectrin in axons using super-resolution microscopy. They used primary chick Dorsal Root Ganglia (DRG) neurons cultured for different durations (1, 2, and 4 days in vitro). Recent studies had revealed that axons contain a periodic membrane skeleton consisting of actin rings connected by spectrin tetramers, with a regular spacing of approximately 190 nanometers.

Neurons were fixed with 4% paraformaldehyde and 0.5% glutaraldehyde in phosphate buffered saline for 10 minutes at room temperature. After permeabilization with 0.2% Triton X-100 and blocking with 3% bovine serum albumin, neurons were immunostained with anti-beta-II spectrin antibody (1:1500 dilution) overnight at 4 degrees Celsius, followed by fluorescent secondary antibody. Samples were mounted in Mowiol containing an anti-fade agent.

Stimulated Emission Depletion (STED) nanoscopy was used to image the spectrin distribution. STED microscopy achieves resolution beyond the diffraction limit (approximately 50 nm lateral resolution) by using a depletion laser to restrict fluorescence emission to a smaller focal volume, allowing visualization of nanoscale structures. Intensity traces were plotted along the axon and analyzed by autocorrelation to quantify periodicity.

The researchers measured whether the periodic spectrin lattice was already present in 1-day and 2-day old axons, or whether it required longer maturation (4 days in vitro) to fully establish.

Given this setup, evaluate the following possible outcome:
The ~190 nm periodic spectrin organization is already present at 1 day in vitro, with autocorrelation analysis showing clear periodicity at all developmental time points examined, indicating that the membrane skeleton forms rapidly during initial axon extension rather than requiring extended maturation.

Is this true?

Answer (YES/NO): NO